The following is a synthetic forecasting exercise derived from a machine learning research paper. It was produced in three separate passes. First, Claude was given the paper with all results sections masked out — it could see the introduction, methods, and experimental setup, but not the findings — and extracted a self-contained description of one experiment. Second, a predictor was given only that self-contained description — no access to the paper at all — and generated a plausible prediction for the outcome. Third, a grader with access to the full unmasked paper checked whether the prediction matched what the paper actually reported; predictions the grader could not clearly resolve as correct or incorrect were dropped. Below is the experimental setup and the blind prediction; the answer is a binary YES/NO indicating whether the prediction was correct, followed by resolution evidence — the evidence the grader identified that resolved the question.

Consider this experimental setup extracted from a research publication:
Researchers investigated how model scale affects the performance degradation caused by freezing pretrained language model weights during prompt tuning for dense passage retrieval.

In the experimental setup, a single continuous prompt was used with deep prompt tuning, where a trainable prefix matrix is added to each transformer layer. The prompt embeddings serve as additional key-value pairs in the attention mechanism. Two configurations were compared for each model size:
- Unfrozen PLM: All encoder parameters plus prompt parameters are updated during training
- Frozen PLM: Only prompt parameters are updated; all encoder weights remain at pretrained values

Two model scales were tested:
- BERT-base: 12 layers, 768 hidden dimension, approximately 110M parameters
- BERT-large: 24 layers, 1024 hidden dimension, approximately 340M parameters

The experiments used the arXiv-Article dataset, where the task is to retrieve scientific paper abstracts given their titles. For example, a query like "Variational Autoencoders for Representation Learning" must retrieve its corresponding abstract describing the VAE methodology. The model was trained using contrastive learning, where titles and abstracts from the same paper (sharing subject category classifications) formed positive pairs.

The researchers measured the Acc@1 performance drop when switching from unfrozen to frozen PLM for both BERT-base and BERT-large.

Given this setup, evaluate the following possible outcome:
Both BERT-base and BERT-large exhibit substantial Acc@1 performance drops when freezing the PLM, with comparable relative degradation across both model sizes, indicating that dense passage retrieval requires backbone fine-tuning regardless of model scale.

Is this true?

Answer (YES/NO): NO